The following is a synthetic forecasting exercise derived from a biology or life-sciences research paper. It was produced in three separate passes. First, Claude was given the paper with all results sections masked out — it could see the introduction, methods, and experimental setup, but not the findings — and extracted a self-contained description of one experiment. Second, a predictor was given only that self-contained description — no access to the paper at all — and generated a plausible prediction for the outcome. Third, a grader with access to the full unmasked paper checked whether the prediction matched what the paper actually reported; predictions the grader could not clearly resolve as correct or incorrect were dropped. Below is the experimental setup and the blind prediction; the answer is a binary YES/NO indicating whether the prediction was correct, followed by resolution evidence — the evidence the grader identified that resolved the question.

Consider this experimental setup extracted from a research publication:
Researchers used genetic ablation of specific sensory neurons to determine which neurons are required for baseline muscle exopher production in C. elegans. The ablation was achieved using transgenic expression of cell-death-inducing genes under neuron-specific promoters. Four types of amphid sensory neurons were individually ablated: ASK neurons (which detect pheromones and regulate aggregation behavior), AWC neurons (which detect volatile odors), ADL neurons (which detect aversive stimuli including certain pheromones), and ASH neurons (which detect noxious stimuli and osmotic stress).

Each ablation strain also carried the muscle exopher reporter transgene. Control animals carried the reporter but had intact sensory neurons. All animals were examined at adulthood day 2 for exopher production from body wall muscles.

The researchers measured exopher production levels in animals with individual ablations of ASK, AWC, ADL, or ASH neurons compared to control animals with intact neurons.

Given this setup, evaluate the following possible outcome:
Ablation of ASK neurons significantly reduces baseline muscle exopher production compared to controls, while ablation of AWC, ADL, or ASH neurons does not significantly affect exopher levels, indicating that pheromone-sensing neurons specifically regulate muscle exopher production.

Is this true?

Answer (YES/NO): NO